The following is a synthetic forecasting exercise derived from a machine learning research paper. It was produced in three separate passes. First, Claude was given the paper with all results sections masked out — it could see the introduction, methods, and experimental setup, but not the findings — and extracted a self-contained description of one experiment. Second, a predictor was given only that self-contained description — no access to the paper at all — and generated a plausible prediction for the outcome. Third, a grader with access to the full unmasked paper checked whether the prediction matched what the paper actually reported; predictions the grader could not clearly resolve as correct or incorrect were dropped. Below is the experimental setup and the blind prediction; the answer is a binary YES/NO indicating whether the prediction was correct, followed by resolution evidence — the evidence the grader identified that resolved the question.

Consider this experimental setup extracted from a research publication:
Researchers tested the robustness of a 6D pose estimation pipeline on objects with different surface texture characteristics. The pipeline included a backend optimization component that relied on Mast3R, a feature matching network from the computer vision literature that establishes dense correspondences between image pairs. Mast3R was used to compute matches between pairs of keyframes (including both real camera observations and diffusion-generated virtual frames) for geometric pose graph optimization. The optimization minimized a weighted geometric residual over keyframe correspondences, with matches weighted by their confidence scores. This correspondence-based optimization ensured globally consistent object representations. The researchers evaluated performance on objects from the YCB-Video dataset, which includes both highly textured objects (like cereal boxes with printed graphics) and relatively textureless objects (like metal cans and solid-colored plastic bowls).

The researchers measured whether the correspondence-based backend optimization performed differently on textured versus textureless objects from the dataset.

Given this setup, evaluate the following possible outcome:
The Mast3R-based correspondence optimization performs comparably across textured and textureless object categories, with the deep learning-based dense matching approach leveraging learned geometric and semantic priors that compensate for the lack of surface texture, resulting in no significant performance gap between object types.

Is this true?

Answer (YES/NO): NO